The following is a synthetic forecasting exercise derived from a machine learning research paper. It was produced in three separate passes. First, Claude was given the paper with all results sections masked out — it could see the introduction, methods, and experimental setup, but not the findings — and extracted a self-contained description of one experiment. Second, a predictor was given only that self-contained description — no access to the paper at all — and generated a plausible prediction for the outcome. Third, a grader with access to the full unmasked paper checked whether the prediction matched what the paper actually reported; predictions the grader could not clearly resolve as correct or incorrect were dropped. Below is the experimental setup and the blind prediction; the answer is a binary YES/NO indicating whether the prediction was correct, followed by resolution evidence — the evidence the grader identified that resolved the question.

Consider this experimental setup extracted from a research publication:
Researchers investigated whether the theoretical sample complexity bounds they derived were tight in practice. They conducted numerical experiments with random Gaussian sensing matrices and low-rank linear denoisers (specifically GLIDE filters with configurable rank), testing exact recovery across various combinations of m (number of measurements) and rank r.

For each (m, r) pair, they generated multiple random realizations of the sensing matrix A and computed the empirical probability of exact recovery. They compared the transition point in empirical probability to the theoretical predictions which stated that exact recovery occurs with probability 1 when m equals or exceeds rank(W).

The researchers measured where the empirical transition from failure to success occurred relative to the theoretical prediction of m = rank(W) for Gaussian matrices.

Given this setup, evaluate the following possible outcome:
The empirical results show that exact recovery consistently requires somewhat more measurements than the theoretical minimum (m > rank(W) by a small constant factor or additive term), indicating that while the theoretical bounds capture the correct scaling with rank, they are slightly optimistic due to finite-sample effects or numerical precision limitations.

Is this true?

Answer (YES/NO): NO